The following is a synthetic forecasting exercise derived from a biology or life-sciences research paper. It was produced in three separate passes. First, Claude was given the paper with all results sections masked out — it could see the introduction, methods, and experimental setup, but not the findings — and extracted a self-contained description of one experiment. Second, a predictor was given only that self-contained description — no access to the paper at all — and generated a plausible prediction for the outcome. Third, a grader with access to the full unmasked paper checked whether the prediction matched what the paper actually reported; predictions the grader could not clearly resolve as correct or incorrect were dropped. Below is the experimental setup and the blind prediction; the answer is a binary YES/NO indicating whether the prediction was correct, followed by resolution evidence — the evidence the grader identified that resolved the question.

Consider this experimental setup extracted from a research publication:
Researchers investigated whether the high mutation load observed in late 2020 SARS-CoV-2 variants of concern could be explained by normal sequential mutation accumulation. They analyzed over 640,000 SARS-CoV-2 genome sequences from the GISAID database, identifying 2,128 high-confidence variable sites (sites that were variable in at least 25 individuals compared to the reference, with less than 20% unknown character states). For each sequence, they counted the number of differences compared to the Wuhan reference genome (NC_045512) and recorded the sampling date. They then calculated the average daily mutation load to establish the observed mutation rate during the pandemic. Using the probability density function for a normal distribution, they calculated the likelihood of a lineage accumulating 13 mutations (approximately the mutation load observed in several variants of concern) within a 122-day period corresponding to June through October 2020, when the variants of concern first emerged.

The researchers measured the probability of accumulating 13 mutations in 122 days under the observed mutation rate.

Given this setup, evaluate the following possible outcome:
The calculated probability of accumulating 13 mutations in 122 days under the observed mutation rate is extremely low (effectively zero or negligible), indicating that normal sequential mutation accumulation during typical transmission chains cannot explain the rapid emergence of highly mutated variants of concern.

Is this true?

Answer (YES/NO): YES